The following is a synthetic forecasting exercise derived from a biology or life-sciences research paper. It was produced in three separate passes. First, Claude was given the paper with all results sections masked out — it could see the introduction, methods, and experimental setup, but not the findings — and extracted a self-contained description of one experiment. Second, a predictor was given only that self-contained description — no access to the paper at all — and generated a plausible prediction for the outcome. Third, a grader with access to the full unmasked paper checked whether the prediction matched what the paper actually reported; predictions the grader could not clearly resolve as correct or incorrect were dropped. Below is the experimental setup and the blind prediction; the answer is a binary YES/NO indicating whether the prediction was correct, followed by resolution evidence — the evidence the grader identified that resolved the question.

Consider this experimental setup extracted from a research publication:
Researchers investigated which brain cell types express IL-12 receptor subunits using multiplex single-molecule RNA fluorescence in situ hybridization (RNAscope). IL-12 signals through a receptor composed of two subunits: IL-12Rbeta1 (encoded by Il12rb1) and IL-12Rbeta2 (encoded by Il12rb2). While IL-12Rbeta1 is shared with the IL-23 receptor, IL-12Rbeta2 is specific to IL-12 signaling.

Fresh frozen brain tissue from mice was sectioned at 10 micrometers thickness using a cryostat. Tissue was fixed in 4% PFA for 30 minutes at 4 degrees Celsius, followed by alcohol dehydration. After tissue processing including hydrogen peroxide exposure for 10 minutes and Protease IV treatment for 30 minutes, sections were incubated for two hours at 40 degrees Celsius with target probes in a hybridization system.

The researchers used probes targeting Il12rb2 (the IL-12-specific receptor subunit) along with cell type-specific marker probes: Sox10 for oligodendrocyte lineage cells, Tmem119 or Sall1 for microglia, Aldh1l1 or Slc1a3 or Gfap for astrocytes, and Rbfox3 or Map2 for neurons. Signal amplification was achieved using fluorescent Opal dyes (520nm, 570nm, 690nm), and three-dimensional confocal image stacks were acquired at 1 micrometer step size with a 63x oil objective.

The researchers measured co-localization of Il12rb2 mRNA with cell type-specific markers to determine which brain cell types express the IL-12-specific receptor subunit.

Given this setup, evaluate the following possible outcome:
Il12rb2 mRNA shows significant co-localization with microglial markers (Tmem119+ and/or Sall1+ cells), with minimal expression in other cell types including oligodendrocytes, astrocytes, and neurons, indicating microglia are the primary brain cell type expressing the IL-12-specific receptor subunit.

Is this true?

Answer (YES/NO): NO